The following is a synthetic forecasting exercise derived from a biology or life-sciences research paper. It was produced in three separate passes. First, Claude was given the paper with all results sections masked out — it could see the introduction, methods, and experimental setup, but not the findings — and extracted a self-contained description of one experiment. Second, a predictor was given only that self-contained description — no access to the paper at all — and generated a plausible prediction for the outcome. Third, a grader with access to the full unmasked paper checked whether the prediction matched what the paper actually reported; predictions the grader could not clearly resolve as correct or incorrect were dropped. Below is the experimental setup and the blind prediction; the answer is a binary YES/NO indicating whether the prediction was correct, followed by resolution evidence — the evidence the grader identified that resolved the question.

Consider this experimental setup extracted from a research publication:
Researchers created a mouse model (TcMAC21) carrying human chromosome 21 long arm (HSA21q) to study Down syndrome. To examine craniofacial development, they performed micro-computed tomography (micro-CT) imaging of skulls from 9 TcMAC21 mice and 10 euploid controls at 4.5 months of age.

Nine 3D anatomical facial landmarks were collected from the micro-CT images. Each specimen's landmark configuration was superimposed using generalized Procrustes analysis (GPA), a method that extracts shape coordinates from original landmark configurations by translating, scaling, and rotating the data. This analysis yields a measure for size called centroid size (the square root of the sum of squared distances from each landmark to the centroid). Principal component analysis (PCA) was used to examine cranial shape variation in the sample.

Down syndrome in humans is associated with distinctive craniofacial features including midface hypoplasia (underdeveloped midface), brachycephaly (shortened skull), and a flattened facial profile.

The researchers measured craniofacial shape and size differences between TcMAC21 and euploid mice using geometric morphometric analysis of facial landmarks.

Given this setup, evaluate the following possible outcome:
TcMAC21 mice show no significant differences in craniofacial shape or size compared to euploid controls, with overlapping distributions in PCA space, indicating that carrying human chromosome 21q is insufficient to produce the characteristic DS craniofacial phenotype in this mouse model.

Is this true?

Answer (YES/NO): NO